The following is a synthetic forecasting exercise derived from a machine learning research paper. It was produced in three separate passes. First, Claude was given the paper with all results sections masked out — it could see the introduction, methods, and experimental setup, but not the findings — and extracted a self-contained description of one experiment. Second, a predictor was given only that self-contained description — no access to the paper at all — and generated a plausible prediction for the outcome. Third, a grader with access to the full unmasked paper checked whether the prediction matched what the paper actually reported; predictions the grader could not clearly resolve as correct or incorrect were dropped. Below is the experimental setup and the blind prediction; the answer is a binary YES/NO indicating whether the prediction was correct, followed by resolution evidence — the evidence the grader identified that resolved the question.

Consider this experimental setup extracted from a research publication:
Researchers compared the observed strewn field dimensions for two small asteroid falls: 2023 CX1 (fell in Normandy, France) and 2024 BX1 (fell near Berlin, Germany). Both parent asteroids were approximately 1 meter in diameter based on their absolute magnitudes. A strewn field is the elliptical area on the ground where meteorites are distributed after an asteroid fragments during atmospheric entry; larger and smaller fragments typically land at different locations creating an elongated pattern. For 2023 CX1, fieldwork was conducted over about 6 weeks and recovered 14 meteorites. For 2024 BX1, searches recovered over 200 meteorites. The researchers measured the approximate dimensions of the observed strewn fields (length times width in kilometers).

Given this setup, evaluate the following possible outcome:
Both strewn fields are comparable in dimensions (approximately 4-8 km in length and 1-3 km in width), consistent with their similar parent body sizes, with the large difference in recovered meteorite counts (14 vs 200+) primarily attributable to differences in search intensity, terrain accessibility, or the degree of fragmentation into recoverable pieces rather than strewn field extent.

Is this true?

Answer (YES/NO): NO